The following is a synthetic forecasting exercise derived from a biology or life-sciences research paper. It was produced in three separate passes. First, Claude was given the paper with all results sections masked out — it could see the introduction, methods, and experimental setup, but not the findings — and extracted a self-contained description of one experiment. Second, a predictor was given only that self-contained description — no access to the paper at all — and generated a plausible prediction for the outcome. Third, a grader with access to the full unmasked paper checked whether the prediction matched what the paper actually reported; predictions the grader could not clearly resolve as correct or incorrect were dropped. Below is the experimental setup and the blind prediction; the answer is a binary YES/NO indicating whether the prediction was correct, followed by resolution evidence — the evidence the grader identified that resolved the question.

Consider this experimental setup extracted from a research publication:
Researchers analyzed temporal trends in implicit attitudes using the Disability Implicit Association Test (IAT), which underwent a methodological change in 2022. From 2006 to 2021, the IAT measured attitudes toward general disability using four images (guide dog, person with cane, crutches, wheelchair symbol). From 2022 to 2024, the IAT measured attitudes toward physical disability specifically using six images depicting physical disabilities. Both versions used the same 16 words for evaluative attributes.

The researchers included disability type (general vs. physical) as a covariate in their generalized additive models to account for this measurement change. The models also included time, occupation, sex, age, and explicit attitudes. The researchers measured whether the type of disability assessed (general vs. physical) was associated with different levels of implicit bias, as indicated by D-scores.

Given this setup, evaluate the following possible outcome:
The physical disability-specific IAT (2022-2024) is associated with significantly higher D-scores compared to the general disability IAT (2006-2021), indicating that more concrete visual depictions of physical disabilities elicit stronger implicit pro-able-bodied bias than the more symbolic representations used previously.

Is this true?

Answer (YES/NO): YES